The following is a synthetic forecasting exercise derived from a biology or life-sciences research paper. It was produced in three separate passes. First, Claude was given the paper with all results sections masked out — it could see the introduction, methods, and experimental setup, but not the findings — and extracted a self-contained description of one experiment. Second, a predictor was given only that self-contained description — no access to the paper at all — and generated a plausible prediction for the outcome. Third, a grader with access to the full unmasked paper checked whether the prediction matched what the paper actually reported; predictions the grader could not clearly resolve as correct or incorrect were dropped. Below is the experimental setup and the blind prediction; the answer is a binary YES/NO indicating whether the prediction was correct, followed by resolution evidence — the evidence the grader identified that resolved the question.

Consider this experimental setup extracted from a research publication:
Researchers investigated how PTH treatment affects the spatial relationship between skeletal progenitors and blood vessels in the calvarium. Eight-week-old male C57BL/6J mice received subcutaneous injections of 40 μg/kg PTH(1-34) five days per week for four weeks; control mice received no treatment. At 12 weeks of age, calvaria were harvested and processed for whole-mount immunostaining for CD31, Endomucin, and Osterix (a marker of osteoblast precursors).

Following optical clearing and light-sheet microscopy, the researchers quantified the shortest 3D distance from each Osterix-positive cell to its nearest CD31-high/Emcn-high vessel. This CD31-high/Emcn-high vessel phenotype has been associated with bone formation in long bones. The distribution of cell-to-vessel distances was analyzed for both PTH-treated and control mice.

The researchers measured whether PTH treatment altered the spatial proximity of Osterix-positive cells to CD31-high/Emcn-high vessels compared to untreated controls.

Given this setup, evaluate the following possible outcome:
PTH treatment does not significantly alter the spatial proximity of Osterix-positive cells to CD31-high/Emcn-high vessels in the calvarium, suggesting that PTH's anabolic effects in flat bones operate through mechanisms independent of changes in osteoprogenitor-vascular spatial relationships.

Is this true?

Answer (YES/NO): NO